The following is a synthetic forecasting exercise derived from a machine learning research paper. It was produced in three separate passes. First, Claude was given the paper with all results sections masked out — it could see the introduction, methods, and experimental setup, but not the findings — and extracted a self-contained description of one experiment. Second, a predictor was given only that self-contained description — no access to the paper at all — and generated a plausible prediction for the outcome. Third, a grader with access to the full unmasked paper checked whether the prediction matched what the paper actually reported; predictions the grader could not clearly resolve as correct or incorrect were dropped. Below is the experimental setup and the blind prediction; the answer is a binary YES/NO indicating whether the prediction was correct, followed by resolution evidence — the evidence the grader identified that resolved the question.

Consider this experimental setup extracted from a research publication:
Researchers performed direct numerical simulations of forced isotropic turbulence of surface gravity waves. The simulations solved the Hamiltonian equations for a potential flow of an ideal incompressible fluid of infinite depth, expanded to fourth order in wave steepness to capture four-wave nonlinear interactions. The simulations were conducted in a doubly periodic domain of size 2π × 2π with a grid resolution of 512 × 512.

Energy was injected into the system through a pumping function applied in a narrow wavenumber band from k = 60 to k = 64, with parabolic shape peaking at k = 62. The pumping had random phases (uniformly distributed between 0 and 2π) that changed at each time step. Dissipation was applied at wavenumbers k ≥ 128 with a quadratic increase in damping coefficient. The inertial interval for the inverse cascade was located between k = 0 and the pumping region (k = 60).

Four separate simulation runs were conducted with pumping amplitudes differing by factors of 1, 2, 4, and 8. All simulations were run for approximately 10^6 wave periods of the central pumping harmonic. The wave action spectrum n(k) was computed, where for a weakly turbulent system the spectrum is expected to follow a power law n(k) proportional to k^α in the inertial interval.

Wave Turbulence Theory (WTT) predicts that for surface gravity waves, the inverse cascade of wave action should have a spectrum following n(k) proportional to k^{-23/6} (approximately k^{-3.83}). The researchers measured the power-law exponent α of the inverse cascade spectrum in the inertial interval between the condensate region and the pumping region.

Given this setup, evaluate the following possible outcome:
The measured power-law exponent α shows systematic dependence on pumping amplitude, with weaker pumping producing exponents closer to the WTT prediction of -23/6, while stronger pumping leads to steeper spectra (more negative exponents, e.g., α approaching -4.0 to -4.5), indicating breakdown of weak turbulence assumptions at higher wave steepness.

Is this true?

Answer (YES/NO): NO